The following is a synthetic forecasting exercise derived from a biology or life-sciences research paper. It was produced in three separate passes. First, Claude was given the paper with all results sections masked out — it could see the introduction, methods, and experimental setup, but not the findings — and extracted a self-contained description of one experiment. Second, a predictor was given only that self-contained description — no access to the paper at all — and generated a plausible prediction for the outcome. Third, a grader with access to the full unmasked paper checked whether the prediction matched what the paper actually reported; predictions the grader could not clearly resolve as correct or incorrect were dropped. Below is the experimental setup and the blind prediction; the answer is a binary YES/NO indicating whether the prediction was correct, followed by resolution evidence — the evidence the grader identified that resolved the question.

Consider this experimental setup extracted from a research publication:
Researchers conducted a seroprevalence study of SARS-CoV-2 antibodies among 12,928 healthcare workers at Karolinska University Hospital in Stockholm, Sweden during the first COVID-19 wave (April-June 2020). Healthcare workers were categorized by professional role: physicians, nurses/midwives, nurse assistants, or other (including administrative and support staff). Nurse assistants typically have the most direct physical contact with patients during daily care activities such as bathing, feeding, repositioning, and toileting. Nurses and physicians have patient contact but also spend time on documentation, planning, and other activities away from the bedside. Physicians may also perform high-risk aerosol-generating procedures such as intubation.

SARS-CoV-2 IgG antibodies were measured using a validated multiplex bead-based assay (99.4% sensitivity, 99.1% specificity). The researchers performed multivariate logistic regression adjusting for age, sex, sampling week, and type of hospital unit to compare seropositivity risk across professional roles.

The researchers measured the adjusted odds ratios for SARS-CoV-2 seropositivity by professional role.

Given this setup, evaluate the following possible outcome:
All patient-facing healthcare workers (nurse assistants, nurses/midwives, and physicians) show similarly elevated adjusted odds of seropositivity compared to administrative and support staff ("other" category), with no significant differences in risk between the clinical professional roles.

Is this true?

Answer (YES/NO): NO